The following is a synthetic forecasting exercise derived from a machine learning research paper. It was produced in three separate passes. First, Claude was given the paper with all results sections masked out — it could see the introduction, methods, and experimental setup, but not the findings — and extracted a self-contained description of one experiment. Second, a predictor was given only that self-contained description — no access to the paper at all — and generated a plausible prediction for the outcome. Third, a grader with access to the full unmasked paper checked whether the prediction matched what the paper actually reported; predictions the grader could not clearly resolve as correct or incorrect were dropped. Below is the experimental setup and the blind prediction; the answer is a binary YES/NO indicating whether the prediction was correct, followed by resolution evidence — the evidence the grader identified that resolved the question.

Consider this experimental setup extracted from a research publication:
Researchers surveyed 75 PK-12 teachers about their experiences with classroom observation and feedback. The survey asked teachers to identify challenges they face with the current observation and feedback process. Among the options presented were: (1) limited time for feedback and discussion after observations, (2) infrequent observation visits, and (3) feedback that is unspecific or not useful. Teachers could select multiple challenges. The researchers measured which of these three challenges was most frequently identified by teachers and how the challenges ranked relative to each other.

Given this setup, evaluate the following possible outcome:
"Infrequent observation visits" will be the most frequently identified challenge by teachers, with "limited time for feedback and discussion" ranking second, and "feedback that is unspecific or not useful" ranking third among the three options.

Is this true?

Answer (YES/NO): NO